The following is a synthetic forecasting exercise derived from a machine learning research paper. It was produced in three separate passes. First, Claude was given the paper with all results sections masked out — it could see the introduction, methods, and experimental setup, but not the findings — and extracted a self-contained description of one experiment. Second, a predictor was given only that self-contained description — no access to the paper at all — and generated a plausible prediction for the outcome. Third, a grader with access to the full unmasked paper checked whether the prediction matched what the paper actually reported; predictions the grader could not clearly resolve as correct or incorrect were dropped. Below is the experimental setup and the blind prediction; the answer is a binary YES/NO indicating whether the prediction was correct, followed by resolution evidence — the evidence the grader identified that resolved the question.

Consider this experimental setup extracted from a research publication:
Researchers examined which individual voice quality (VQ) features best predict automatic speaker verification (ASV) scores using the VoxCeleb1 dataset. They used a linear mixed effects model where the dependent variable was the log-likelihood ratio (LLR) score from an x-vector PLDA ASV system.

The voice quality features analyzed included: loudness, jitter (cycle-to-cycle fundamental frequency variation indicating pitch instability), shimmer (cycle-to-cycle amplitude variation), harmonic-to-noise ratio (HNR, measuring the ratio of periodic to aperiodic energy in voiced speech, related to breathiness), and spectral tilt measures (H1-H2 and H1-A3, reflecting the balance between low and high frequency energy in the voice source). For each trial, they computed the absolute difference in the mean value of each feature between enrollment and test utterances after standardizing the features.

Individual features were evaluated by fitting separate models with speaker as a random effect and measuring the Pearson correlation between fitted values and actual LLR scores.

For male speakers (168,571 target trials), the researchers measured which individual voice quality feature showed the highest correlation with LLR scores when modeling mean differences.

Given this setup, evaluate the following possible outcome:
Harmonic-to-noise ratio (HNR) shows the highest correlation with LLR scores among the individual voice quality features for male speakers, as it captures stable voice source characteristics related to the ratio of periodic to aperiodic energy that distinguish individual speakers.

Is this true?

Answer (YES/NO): YES